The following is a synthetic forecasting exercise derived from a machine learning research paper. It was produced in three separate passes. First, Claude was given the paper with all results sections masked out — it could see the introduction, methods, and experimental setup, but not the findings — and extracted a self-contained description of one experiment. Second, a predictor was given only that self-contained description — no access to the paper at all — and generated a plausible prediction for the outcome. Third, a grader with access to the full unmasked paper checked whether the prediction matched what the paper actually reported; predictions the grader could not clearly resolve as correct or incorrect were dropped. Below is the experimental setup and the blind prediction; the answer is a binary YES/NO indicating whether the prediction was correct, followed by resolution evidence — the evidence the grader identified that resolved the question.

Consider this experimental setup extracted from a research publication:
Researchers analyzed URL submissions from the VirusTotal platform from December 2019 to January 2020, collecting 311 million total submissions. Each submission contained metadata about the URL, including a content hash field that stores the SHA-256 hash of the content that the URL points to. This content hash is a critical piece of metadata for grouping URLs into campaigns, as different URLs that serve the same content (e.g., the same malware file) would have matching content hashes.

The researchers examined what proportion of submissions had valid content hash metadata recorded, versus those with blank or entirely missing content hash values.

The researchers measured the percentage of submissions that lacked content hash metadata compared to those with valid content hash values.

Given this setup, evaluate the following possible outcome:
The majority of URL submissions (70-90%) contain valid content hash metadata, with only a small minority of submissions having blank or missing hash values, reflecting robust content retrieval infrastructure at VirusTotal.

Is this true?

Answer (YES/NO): YES